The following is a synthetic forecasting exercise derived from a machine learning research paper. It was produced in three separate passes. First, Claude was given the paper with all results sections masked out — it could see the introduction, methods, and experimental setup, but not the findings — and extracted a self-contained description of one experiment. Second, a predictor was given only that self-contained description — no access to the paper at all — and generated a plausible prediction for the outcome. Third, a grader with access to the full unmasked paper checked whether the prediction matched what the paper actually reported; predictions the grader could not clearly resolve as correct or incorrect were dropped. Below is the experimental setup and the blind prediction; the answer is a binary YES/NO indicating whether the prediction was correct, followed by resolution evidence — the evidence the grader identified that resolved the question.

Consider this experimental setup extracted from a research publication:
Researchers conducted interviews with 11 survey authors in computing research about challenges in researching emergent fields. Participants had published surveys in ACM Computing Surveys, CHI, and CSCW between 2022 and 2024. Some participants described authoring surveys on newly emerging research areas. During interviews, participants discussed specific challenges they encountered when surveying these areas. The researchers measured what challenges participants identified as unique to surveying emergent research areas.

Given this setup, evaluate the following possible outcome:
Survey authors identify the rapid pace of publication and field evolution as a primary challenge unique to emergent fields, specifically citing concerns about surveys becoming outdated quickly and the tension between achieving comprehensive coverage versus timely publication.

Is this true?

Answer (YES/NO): NO